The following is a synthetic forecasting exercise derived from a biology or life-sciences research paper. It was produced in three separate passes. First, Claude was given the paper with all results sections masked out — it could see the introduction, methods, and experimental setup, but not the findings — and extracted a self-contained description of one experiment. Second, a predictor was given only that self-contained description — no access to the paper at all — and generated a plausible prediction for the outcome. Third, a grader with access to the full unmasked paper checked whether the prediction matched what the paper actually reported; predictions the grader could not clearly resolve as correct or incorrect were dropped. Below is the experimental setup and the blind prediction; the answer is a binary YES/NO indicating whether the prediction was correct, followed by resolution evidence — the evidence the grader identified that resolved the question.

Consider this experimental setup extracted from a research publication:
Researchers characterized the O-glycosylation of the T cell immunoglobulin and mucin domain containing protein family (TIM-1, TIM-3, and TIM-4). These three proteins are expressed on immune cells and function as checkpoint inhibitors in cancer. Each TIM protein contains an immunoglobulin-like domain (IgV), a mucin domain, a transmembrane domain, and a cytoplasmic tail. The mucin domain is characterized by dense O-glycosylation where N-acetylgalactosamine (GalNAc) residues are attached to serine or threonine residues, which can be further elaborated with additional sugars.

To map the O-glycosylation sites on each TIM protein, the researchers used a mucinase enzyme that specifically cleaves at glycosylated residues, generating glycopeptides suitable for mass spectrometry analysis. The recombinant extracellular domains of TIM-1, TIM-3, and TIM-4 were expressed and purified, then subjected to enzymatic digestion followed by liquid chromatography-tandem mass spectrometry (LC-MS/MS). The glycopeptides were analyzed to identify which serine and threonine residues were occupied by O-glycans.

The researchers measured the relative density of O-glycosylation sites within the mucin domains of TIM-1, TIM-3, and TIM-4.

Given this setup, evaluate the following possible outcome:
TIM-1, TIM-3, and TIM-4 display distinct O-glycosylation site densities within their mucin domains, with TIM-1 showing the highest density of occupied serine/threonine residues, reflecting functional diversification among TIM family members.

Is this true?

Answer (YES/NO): NO